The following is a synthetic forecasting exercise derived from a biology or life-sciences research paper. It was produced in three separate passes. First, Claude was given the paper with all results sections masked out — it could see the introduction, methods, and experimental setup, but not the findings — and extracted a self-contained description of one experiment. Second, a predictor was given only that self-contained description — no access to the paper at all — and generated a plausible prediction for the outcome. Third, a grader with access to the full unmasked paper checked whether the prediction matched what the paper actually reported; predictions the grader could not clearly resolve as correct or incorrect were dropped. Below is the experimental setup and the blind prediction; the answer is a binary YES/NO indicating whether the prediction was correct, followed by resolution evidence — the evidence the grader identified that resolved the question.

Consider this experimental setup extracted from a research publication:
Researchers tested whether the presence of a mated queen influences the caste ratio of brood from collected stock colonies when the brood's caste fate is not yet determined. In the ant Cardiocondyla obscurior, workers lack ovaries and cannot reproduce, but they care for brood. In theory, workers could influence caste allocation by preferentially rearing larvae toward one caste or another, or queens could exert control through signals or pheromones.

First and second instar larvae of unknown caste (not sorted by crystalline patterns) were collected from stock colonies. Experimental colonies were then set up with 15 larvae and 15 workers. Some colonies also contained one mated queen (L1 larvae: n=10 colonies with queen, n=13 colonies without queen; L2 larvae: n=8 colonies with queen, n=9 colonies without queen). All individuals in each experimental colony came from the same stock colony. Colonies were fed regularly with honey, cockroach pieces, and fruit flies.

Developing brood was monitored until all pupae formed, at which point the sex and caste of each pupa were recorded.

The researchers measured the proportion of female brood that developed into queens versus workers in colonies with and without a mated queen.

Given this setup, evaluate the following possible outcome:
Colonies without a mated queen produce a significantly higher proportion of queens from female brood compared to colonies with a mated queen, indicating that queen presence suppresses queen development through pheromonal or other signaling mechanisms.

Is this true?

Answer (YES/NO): NO